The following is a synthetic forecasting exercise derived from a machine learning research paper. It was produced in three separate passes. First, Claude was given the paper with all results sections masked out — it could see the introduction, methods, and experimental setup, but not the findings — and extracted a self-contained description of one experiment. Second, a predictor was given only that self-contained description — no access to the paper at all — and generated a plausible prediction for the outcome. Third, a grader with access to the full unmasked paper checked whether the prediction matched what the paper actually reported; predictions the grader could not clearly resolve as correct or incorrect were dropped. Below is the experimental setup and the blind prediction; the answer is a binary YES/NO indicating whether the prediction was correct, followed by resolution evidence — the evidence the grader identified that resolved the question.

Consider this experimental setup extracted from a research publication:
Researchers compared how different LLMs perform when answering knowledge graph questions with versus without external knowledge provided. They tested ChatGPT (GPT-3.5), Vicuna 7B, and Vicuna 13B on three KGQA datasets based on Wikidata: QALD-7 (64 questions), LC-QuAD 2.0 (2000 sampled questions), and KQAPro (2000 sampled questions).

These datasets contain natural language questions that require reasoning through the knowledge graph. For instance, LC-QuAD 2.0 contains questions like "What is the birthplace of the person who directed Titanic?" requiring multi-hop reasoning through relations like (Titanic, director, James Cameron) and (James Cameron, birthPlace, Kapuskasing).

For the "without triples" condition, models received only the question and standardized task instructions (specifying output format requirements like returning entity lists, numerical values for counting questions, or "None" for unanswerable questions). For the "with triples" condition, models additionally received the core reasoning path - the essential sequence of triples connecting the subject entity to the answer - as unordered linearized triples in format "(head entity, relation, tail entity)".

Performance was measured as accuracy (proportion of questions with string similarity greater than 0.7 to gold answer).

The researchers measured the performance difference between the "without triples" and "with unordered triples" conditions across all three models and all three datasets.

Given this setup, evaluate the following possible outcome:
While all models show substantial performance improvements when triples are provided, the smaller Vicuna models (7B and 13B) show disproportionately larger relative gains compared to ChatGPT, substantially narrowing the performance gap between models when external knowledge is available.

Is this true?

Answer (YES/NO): NO